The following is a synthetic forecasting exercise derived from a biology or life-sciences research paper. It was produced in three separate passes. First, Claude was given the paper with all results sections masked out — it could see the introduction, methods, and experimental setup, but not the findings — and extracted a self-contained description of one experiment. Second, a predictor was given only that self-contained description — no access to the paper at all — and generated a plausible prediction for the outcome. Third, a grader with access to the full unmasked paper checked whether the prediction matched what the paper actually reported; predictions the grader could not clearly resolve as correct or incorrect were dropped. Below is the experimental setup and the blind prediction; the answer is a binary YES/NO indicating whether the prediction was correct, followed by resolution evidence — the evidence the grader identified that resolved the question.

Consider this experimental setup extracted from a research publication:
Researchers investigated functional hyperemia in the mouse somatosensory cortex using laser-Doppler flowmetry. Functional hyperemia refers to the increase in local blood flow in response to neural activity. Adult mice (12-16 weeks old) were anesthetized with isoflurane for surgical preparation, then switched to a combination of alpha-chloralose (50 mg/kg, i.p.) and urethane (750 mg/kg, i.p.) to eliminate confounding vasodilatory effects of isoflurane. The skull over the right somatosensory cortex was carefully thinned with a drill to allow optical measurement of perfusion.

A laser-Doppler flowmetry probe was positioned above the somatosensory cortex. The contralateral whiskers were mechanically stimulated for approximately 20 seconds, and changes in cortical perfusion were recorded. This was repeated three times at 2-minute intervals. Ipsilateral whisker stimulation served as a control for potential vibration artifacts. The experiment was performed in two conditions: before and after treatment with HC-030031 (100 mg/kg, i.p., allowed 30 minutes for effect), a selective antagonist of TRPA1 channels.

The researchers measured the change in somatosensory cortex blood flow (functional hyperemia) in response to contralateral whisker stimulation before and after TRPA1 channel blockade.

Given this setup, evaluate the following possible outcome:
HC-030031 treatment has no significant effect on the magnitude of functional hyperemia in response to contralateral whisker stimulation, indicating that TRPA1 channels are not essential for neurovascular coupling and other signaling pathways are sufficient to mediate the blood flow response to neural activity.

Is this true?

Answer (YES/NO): NO